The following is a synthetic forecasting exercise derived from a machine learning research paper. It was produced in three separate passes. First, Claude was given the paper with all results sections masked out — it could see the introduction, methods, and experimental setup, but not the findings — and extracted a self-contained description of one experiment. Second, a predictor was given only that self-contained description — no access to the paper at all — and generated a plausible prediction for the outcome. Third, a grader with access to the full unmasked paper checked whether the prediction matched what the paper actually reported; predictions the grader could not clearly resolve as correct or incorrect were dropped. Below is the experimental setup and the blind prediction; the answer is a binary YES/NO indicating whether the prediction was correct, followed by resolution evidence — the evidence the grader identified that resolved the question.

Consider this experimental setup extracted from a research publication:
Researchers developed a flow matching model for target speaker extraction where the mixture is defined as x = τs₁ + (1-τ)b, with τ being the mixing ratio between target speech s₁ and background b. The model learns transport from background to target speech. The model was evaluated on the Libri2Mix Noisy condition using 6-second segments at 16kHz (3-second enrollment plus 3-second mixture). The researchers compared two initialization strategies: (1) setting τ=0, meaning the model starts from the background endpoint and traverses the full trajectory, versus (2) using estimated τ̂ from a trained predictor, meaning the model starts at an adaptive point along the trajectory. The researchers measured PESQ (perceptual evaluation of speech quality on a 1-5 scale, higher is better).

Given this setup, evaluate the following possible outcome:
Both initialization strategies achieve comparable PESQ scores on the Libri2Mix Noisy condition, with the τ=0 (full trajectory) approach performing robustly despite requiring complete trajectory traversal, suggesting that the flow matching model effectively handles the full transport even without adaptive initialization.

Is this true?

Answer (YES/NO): NO